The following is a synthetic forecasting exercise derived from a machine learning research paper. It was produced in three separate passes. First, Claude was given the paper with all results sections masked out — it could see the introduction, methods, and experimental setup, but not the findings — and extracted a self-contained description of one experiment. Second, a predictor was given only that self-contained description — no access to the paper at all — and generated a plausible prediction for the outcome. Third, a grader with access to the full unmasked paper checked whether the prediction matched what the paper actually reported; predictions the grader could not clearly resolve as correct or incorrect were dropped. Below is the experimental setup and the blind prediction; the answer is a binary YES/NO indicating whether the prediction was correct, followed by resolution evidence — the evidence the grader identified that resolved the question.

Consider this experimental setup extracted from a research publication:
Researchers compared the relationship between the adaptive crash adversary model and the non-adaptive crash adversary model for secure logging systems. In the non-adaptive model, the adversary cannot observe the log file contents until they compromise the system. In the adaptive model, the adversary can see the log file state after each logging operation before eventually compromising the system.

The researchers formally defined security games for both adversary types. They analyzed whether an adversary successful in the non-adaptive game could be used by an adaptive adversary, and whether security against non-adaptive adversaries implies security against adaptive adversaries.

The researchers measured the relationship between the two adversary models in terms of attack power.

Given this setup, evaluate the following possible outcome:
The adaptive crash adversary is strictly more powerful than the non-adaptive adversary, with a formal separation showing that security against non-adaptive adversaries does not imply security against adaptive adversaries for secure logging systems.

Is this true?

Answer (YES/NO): YES